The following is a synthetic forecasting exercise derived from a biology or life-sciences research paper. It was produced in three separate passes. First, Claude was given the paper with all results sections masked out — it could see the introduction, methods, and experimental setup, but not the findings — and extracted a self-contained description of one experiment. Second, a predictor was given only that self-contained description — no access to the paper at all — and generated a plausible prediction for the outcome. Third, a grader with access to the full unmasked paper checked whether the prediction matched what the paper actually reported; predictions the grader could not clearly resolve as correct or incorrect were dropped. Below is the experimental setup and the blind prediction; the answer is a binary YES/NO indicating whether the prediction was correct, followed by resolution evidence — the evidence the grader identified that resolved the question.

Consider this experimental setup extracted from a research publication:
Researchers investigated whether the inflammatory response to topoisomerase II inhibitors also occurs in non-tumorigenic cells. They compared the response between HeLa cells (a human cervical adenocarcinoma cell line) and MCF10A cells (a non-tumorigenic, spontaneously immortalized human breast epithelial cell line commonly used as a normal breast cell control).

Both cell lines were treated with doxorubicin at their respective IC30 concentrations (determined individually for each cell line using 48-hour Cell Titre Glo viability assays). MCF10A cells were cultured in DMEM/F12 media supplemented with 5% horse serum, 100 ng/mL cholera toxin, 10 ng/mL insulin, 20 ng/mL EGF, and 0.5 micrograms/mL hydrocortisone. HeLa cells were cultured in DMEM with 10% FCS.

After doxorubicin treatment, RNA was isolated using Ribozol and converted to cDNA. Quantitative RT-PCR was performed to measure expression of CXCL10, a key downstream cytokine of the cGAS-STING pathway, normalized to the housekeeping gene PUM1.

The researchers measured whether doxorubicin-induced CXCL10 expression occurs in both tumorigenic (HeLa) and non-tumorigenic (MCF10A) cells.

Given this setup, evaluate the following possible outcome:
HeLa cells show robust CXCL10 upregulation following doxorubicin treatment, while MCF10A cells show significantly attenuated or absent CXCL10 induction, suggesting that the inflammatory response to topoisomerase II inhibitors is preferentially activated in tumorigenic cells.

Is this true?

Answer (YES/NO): NO